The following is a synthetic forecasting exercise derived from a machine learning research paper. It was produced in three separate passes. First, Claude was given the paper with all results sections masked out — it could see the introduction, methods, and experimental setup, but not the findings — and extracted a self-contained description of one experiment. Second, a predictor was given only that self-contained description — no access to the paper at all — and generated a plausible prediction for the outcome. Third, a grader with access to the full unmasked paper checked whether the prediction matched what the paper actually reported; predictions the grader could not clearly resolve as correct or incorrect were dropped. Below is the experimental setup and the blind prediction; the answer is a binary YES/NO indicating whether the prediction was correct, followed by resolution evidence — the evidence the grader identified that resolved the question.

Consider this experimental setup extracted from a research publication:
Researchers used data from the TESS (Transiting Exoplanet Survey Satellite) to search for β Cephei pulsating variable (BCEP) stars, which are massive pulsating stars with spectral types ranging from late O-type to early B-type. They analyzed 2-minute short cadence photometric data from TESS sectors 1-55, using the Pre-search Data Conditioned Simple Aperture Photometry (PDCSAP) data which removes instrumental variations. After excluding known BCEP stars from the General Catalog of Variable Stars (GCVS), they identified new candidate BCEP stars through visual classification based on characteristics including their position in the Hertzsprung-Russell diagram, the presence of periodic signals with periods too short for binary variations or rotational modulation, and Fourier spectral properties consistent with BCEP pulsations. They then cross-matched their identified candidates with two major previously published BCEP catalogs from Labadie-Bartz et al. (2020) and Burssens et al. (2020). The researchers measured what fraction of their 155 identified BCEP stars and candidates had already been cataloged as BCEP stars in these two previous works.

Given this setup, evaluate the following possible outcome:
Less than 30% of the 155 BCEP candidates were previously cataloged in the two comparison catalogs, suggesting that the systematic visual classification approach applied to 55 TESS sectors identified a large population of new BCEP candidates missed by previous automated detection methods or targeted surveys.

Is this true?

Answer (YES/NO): NO